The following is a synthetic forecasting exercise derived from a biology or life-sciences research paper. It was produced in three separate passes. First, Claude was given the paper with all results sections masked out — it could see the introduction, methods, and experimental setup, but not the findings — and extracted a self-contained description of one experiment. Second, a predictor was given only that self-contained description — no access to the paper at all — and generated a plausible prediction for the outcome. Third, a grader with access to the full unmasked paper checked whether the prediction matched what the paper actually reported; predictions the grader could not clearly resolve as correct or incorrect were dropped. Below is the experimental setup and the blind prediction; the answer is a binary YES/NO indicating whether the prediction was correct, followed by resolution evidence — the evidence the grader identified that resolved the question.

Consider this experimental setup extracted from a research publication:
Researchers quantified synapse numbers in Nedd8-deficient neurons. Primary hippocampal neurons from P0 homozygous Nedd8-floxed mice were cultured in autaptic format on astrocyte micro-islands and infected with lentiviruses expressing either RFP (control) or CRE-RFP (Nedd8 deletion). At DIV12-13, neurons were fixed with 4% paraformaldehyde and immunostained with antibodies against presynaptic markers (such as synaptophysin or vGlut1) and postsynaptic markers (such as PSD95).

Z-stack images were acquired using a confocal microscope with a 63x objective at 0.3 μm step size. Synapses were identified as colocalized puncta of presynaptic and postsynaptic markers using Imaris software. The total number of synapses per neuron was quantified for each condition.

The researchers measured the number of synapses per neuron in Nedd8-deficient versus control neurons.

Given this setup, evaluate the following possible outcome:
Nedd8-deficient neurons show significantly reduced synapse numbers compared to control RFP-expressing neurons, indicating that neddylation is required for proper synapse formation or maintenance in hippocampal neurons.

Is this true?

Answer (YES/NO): NO